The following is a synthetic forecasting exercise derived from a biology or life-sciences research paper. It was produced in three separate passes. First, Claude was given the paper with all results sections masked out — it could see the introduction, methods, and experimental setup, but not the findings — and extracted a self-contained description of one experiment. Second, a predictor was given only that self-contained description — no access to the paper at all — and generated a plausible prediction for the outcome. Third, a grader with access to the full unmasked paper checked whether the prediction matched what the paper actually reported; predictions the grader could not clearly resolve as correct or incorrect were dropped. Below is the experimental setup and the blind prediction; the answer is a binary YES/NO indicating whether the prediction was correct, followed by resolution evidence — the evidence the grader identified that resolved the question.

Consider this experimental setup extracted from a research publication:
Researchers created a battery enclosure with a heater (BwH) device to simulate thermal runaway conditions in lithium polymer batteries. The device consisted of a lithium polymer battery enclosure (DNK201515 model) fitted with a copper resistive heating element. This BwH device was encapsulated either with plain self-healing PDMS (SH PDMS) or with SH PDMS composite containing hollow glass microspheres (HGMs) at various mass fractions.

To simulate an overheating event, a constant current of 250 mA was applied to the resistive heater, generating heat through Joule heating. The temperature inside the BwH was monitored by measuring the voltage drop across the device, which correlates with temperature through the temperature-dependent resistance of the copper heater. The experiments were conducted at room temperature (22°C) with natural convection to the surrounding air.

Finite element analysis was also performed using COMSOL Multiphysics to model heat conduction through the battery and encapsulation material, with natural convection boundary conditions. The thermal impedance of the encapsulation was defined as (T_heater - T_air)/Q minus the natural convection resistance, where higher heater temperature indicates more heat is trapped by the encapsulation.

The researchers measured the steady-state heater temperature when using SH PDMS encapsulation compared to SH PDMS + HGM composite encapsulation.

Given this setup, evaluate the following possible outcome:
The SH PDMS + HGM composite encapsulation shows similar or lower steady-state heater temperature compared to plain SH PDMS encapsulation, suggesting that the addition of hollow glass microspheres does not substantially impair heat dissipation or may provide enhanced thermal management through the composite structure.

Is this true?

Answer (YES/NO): NO